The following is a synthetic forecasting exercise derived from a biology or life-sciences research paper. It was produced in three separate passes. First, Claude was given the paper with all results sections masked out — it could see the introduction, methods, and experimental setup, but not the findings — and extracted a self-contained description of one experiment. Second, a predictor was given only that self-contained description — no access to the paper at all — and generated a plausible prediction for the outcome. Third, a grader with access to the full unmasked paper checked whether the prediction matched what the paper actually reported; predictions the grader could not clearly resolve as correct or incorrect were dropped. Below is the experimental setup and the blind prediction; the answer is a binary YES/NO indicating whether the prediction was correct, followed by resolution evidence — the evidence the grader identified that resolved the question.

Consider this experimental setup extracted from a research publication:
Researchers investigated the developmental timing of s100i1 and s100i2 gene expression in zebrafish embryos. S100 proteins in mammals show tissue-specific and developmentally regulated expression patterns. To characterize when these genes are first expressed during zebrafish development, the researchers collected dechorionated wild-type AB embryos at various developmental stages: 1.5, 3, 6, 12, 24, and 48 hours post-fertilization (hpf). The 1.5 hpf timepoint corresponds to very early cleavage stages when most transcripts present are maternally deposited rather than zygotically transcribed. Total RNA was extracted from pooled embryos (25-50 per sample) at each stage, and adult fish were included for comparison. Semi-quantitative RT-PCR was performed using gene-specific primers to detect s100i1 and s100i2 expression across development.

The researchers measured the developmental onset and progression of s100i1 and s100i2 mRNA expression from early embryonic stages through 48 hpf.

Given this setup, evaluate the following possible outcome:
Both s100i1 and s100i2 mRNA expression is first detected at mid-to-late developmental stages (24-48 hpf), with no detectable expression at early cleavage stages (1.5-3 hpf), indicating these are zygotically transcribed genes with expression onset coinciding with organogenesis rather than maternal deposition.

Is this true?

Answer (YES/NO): NO